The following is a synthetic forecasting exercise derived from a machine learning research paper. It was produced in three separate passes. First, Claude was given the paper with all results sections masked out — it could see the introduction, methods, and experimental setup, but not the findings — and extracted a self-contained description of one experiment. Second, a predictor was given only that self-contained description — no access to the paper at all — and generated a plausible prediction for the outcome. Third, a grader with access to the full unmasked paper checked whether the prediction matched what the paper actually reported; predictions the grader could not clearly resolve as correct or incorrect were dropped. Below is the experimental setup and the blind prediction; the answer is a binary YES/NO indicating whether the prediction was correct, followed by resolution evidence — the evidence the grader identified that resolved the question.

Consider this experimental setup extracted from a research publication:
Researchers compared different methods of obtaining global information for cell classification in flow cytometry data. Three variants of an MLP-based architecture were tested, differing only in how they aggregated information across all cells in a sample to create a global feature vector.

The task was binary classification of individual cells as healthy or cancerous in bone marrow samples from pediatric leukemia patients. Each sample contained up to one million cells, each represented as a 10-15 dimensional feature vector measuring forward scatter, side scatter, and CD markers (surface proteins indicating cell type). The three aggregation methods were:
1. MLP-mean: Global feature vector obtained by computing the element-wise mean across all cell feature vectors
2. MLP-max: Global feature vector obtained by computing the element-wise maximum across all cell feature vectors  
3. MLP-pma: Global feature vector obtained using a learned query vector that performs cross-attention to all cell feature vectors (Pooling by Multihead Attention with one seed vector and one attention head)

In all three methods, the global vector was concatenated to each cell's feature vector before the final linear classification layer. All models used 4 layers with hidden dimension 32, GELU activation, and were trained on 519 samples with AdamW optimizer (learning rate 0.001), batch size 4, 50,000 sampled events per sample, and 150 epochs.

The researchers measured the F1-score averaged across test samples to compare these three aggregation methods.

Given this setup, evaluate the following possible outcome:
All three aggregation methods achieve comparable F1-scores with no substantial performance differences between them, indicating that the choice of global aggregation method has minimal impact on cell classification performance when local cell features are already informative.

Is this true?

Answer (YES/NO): YES